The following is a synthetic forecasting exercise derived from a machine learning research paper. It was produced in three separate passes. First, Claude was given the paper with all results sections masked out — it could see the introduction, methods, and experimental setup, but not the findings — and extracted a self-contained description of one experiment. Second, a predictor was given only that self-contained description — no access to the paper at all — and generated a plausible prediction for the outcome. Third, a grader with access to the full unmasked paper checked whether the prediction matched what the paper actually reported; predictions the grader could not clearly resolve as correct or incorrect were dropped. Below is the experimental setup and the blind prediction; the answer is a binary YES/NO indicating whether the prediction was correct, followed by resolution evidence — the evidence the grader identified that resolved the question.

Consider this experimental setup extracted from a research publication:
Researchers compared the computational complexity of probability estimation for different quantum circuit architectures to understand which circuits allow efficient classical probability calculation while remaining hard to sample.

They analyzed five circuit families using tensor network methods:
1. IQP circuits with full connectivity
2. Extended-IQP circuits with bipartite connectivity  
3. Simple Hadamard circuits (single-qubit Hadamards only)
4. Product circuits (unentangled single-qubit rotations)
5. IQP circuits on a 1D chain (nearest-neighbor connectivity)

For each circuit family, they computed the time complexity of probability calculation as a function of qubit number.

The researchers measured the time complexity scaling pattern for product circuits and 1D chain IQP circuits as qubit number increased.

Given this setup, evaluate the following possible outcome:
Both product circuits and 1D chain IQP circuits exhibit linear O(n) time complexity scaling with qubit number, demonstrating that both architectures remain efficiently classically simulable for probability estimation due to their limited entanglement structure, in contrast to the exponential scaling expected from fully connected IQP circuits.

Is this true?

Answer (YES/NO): NO